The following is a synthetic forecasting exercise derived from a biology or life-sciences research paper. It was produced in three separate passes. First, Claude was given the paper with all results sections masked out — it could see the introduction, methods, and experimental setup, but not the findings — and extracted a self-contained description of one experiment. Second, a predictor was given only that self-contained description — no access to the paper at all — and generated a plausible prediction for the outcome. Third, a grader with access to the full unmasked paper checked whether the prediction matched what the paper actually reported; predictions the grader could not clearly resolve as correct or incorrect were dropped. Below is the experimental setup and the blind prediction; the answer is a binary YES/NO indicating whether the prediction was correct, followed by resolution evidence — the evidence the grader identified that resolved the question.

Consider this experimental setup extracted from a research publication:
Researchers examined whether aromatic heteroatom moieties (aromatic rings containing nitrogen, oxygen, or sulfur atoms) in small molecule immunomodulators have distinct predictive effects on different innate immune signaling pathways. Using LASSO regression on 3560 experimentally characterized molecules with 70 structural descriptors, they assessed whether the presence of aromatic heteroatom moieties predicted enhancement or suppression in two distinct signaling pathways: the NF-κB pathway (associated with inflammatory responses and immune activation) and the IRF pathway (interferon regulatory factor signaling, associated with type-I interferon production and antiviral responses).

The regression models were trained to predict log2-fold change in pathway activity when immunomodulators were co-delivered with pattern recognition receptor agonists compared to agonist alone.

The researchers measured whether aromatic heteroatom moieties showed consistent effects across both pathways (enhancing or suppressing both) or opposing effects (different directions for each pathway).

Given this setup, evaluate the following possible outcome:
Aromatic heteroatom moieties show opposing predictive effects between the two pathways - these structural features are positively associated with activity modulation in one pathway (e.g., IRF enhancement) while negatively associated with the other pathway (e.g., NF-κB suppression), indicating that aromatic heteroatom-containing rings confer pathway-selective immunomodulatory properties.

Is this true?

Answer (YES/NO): YES